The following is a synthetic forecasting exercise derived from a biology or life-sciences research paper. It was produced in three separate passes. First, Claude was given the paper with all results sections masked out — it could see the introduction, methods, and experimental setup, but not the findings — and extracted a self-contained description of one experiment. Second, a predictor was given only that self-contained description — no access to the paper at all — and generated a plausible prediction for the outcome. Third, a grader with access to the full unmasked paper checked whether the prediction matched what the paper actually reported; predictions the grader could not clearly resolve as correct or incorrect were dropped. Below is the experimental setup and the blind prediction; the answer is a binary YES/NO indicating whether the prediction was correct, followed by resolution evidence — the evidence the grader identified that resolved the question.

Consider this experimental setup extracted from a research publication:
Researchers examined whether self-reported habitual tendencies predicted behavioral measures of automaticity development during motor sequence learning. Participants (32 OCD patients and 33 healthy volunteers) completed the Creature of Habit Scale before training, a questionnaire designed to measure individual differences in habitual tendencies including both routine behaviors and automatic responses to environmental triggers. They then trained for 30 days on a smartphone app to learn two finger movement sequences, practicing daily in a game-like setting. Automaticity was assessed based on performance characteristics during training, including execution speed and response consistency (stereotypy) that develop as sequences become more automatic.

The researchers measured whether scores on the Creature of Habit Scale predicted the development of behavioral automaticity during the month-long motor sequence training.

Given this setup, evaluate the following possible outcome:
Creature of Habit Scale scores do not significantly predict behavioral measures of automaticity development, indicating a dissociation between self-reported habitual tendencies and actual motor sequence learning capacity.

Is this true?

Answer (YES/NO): YES